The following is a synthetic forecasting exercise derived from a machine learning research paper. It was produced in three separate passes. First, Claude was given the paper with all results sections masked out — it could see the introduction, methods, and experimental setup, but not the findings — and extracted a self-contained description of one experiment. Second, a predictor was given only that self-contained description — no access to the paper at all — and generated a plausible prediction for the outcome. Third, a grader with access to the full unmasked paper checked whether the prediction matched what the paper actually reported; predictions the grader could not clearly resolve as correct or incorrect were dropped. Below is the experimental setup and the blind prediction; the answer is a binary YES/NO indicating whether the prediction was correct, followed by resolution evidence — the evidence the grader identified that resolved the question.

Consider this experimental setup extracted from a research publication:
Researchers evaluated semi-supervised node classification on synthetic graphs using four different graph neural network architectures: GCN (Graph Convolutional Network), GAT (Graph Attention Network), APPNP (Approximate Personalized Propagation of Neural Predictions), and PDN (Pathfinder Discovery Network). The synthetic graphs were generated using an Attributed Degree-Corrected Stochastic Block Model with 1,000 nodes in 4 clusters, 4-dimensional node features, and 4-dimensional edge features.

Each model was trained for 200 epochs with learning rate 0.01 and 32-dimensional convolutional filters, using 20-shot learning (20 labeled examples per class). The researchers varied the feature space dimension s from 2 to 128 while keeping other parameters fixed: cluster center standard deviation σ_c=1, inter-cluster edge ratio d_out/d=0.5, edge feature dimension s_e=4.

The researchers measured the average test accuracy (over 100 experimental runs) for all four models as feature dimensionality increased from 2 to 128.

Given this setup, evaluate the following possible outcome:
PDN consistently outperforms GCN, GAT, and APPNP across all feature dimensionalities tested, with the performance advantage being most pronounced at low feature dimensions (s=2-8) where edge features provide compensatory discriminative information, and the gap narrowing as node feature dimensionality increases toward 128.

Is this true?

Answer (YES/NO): NO